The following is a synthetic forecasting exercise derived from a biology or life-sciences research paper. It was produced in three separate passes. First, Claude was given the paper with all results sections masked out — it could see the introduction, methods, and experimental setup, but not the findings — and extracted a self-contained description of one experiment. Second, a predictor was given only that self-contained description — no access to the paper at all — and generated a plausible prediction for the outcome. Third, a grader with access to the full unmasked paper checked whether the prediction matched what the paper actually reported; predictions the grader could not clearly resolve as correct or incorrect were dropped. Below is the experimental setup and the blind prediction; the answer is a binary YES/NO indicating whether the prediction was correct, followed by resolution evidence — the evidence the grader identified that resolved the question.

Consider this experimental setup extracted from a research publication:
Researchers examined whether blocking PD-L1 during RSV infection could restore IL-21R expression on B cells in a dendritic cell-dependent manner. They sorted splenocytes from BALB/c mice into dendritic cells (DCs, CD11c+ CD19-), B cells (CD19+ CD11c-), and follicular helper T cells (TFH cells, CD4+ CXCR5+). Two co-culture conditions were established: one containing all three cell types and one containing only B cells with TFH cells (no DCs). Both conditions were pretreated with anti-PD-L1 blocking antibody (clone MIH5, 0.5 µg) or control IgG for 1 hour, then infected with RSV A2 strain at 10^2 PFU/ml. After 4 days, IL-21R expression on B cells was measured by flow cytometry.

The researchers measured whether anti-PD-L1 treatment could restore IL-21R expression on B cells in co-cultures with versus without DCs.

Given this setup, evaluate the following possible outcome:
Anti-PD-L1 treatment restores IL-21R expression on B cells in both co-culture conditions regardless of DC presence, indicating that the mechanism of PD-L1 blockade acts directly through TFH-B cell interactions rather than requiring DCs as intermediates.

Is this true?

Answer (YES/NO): NO